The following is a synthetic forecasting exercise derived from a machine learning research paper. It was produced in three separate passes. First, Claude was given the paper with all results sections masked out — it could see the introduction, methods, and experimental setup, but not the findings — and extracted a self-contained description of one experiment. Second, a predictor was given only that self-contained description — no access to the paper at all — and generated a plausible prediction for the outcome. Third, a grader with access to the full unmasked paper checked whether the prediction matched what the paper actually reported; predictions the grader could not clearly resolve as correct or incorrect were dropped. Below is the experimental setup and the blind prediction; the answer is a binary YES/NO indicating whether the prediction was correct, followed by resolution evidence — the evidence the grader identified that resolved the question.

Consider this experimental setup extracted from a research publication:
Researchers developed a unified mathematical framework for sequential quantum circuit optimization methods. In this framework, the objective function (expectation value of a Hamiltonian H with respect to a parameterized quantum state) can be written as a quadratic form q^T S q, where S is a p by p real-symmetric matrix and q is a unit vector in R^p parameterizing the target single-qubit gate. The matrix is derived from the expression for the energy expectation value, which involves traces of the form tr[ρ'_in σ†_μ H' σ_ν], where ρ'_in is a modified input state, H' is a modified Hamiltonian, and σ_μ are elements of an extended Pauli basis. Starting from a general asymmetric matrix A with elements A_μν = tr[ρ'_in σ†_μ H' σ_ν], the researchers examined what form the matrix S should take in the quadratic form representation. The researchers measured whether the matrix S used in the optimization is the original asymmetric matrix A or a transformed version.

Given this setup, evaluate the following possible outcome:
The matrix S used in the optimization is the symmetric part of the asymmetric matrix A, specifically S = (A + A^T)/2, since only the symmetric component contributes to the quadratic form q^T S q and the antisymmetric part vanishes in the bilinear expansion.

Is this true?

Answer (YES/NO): YES